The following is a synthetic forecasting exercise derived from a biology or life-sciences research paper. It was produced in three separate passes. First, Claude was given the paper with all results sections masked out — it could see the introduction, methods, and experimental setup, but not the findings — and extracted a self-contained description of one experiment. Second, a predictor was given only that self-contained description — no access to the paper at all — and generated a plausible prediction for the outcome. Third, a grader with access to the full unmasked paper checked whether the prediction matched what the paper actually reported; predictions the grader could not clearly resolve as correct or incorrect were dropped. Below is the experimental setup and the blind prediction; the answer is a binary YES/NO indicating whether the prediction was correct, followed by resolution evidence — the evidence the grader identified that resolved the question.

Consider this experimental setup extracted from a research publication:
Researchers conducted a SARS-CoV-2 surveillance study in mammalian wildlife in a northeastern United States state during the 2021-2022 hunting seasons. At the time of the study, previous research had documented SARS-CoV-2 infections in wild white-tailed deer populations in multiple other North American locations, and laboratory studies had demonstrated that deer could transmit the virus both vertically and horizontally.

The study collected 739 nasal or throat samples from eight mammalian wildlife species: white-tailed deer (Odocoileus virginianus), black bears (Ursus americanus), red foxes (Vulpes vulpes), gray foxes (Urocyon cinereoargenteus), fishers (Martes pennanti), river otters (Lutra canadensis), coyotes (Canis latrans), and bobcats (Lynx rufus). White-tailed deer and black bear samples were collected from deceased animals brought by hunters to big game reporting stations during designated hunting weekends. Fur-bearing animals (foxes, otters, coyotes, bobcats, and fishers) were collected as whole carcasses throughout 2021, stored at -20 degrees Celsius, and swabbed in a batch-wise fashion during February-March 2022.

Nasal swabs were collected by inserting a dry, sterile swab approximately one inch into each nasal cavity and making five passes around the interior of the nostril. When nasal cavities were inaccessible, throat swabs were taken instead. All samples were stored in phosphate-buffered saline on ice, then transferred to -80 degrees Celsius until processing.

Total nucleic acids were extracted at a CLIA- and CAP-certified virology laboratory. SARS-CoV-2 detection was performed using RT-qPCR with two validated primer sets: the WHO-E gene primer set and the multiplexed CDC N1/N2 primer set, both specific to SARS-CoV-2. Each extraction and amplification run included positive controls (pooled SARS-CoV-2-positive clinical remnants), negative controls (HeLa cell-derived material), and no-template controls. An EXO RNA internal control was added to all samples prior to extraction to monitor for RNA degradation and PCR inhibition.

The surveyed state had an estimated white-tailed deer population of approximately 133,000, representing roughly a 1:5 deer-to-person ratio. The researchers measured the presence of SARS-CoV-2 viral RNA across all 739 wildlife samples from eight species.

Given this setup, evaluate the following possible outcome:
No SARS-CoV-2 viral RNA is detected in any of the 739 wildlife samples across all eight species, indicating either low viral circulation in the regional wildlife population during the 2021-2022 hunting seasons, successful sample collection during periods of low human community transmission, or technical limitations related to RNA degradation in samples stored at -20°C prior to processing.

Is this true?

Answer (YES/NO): YES